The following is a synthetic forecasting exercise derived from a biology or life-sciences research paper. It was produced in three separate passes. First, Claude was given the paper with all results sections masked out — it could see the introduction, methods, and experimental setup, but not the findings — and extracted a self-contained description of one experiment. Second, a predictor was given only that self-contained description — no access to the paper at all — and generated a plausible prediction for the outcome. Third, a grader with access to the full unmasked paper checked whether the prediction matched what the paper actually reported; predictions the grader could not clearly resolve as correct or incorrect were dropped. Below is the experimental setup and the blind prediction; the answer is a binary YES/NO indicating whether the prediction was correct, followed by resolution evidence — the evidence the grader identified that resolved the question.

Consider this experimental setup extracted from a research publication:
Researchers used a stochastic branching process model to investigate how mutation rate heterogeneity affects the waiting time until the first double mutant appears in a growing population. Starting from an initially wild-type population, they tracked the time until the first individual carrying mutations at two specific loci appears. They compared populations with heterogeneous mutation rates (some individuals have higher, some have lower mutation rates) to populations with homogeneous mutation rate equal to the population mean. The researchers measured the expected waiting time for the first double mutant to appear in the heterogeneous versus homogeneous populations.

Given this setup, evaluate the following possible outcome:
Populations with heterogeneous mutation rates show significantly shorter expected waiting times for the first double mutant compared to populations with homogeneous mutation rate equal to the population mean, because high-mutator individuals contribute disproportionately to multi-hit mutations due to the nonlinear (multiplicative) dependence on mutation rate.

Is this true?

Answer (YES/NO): YES